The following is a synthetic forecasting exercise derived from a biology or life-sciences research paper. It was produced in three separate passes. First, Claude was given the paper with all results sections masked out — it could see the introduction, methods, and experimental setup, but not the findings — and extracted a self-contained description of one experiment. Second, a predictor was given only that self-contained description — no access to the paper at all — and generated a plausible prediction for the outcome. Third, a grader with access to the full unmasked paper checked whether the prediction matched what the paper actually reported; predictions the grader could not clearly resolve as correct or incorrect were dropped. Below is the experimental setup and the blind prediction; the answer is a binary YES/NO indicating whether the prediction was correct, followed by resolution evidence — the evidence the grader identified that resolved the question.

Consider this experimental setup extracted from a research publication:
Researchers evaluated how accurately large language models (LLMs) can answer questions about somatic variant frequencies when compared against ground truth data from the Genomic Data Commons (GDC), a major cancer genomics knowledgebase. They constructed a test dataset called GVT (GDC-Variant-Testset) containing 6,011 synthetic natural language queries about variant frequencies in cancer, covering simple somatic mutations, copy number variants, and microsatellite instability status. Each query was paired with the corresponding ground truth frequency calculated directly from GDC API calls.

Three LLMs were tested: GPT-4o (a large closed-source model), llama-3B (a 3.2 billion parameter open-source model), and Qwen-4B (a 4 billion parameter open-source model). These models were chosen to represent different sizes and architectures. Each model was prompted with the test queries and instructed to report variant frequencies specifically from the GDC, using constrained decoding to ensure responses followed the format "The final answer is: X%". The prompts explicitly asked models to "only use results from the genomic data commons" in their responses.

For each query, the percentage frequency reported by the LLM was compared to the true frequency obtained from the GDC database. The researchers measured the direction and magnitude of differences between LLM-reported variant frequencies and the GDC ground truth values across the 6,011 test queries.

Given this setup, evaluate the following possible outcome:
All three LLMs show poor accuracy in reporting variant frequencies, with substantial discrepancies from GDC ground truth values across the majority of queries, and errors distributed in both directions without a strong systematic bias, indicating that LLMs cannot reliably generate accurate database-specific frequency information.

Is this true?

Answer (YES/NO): NO